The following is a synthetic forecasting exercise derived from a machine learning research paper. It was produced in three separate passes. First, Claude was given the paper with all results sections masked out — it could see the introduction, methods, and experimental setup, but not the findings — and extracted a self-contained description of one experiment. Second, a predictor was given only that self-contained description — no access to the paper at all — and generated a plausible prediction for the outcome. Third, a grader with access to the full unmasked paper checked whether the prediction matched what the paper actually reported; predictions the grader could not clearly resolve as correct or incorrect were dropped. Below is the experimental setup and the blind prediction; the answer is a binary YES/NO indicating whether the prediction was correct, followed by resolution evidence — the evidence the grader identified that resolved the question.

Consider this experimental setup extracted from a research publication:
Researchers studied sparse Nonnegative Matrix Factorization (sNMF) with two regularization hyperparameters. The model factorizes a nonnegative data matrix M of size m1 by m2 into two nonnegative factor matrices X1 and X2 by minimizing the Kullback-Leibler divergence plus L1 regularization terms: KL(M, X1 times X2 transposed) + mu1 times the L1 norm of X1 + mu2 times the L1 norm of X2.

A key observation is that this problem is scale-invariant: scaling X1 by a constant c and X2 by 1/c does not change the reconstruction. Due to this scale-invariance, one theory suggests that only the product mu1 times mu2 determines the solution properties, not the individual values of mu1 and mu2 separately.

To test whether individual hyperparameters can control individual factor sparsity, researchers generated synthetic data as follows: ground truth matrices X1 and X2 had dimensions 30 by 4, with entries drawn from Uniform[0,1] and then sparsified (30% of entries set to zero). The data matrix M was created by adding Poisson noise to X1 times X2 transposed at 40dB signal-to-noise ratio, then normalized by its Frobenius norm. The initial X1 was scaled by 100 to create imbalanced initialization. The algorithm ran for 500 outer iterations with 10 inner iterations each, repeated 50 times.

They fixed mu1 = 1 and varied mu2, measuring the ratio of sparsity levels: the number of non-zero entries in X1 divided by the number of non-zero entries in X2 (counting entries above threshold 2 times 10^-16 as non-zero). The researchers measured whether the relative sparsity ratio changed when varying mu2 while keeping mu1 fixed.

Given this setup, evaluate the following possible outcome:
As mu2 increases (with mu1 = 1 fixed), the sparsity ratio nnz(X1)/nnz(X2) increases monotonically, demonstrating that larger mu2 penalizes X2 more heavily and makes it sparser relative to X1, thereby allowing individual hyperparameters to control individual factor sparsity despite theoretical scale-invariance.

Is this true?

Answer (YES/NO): NO